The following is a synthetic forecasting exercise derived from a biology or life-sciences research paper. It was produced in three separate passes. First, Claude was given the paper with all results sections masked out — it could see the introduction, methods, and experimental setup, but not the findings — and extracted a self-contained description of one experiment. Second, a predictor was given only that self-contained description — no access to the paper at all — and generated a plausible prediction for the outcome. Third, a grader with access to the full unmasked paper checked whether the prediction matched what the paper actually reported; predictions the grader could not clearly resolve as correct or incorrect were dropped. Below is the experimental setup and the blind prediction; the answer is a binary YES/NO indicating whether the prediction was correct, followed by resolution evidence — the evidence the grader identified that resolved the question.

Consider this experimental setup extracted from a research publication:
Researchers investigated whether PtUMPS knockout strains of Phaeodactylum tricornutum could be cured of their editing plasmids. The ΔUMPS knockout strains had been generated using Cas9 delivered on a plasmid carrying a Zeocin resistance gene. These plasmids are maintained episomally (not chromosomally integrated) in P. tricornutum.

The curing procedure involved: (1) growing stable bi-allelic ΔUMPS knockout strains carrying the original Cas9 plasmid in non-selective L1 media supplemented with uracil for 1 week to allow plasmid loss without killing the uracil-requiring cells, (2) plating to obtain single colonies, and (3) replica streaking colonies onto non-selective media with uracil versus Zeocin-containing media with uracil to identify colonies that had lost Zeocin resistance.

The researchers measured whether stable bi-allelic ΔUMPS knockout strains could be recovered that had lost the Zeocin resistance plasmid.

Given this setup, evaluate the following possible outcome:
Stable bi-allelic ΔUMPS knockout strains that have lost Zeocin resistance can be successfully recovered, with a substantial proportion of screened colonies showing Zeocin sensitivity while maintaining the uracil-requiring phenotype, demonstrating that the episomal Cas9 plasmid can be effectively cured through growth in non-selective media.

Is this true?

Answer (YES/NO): YES